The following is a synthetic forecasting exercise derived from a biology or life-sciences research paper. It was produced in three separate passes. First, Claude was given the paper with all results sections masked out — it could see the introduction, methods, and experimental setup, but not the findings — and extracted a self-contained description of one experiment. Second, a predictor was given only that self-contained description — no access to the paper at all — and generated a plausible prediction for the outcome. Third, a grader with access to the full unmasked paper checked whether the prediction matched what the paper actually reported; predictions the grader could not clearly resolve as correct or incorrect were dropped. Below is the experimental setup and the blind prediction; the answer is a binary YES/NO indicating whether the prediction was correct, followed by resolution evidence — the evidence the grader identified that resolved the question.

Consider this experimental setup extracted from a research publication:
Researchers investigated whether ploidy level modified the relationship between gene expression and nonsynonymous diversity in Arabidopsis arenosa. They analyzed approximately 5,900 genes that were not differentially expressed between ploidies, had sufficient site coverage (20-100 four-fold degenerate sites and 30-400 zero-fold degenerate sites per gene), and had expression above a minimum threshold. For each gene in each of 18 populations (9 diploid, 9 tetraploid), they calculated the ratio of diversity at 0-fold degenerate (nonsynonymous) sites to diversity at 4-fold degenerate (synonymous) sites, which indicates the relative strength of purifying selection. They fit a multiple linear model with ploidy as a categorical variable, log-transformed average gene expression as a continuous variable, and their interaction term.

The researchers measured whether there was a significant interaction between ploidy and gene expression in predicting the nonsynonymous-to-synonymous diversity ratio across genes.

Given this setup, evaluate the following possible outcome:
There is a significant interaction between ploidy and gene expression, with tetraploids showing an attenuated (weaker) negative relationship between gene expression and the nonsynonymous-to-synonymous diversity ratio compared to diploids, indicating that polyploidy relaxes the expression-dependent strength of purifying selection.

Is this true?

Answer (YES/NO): NO